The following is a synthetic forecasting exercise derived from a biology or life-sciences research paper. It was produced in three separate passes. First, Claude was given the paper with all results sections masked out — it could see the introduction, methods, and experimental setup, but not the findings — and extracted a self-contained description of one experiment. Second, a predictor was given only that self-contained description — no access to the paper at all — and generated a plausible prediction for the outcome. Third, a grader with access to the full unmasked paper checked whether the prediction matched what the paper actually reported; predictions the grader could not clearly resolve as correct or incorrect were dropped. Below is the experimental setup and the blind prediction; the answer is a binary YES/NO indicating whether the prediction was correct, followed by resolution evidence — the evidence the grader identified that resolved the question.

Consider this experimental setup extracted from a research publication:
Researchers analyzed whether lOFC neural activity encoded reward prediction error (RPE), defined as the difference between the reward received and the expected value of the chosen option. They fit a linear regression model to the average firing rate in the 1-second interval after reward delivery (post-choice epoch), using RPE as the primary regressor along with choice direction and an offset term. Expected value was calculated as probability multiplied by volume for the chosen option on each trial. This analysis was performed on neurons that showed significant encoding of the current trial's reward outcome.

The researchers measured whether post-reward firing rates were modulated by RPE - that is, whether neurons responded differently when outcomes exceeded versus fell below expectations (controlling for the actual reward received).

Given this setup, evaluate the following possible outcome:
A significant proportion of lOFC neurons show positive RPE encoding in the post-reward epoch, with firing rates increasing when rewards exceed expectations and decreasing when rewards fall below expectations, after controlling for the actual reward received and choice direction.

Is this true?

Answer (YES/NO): NO